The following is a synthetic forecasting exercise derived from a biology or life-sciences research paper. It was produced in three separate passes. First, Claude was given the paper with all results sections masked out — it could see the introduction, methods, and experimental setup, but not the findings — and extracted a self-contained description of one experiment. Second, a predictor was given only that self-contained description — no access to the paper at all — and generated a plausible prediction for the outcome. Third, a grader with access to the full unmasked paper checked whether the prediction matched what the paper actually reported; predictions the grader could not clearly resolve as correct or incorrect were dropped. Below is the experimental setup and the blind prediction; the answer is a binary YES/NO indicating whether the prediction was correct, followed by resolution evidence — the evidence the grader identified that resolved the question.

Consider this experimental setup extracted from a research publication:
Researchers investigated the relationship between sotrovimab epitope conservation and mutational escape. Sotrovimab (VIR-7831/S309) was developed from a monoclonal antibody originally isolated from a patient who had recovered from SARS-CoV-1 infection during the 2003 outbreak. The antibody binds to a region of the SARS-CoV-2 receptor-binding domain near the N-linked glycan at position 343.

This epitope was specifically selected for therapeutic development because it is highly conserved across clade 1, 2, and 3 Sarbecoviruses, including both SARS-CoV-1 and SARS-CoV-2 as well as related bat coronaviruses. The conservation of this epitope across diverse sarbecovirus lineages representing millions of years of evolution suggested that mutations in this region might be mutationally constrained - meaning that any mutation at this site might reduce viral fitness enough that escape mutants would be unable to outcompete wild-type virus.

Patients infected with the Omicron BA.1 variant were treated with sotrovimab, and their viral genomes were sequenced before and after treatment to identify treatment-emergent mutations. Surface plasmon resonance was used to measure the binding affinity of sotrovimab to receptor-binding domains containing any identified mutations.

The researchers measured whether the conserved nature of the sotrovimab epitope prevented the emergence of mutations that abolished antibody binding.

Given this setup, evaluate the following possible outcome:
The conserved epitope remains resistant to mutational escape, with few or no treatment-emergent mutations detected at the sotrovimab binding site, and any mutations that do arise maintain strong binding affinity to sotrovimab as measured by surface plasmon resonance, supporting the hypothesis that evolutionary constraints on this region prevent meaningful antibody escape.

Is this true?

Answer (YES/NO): NO